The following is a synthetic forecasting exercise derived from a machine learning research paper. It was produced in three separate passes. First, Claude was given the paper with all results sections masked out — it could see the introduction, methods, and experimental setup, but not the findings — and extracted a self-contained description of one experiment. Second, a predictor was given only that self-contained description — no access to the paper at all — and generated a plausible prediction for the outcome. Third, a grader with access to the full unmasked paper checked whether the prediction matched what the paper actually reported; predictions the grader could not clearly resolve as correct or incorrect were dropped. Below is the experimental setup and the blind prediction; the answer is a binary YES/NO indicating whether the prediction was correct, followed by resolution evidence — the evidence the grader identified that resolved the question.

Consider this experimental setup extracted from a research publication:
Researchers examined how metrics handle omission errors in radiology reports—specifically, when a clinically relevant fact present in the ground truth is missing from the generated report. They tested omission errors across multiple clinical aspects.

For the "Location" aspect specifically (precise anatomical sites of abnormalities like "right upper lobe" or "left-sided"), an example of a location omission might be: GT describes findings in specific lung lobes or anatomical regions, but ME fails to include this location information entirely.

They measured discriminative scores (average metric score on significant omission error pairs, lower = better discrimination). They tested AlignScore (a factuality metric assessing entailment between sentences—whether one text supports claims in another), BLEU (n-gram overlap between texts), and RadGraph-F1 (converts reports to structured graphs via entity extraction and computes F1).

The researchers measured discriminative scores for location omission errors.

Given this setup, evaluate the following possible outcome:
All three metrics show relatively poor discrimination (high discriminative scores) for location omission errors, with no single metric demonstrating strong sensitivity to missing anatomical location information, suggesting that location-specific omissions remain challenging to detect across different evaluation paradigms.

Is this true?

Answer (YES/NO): NO